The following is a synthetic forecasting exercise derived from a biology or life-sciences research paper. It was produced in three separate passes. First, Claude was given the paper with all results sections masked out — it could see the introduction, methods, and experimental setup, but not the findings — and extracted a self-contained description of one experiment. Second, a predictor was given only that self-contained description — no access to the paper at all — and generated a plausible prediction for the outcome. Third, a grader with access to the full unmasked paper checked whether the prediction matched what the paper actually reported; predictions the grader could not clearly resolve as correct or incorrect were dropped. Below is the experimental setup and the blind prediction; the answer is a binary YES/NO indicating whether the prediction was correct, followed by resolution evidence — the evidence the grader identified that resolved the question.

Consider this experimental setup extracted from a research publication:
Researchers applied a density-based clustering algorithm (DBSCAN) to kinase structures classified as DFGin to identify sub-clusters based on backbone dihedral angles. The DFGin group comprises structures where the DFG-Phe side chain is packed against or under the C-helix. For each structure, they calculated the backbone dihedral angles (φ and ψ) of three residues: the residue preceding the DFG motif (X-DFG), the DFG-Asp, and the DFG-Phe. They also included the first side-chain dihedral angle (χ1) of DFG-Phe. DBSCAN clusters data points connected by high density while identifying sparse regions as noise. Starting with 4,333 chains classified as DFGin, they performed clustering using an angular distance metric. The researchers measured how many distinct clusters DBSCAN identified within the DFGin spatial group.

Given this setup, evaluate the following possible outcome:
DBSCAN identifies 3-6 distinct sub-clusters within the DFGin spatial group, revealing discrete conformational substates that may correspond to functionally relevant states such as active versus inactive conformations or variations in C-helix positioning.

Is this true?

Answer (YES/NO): YES